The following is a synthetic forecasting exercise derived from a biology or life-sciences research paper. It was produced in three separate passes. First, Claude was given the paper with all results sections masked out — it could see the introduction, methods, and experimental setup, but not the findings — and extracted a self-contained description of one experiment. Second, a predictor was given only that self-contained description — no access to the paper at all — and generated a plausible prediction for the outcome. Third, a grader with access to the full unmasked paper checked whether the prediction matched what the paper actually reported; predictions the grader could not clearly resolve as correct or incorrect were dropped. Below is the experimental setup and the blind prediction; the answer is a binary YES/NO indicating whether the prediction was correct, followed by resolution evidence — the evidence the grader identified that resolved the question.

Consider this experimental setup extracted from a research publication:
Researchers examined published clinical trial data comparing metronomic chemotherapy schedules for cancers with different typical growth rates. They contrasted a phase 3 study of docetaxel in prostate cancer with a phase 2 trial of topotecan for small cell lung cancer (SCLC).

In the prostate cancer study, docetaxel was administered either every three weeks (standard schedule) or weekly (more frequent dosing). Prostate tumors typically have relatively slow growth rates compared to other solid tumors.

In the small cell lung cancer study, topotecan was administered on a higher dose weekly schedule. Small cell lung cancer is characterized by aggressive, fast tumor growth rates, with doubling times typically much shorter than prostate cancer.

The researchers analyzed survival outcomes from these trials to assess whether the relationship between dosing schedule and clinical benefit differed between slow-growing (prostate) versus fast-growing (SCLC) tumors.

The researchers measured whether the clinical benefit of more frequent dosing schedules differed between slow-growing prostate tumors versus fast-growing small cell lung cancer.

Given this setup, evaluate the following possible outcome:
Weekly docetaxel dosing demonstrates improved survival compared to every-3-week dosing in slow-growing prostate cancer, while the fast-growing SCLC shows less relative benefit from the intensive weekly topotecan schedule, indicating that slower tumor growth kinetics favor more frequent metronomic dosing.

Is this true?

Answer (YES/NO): NO